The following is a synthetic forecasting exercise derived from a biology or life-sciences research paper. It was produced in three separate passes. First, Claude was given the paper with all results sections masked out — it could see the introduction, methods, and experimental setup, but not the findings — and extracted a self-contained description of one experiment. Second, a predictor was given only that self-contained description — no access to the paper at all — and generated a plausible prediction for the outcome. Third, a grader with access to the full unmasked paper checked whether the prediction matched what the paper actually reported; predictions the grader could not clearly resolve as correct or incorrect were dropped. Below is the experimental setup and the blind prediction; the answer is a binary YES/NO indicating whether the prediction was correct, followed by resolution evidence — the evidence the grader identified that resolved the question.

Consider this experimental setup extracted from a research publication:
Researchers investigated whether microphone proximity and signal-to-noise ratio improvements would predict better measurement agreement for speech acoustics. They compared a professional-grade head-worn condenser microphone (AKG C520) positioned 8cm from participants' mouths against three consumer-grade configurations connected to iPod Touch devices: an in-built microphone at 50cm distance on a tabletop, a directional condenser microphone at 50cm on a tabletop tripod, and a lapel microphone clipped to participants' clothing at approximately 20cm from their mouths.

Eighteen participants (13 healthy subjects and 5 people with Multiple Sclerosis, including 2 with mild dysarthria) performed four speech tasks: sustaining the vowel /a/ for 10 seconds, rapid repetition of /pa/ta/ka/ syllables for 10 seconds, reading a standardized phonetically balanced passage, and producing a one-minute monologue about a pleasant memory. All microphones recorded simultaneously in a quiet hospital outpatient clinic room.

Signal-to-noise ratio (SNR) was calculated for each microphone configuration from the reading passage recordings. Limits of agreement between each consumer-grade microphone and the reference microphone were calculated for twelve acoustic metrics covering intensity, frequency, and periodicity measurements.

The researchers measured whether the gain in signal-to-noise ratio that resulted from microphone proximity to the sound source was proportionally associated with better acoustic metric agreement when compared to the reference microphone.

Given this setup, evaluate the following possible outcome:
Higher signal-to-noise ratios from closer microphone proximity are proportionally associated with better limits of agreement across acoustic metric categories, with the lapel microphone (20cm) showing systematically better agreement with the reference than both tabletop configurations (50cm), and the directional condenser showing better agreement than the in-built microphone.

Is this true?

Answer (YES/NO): NO